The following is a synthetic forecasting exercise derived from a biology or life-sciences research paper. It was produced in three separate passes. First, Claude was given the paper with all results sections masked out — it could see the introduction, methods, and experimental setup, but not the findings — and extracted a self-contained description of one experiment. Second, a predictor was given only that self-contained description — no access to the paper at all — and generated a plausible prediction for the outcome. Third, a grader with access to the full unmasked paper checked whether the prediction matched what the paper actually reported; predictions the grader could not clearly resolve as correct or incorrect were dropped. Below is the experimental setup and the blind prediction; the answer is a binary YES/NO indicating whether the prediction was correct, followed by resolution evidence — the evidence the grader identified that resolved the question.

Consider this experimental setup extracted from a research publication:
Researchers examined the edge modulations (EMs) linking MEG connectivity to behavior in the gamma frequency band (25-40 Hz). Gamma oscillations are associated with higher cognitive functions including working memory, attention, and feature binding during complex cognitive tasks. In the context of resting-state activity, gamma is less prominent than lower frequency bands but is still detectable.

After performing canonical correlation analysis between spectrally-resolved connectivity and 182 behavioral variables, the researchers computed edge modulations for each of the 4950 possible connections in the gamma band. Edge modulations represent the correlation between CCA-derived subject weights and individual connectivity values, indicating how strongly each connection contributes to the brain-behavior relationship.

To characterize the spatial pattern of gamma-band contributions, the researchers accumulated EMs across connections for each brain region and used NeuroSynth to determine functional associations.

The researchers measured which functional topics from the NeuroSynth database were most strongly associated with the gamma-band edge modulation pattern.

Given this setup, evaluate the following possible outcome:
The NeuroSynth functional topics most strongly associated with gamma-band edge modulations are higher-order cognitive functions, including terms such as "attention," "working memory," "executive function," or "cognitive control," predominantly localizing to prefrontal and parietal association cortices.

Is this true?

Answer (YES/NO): NO